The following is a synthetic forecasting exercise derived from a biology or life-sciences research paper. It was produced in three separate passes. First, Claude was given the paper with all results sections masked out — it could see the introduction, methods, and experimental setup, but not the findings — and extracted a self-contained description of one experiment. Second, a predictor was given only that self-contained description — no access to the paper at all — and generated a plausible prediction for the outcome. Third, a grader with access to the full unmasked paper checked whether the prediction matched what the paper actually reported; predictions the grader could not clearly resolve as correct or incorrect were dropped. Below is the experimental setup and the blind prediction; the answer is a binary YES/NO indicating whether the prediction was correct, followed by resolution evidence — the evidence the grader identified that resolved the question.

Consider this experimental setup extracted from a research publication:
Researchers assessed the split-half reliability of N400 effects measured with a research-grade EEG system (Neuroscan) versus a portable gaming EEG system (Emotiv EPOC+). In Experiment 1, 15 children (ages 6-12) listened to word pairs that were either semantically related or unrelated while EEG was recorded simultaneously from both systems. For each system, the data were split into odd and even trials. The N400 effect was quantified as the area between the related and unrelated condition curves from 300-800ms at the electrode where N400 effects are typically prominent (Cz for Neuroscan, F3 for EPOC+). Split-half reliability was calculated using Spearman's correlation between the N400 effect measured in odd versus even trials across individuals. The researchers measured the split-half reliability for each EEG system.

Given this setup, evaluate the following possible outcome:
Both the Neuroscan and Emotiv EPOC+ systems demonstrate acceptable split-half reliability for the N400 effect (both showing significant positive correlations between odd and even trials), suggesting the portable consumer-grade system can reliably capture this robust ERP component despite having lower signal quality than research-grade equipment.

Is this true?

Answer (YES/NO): NO